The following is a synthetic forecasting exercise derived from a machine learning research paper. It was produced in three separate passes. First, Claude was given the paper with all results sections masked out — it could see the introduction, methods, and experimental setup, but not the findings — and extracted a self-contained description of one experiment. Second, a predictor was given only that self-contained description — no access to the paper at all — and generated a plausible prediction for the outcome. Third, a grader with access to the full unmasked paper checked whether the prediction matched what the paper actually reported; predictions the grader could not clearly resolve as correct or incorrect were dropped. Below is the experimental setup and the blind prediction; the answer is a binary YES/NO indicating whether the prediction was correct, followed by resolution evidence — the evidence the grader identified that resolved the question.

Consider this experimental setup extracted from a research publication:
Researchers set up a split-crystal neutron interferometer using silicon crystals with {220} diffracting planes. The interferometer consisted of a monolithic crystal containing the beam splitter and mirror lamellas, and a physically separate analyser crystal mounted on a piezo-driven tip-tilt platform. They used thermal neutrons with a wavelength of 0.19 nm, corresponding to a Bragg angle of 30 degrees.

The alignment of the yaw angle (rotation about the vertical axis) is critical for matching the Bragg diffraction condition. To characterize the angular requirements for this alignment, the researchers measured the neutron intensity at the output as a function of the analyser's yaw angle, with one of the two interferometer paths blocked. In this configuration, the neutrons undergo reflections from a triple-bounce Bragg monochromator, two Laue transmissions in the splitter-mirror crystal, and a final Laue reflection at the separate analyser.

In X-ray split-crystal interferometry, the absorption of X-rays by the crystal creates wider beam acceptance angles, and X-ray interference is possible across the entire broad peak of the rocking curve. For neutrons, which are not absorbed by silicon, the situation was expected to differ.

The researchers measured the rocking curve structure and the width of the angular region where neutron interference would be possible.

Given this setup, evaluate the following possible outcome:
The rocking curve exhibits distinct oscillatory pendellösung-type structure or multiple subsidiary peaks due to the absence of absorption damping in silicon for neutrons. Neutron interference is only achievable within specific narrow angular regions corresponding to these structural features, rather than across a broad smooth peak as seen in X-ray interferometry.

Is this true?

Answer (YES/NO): NO